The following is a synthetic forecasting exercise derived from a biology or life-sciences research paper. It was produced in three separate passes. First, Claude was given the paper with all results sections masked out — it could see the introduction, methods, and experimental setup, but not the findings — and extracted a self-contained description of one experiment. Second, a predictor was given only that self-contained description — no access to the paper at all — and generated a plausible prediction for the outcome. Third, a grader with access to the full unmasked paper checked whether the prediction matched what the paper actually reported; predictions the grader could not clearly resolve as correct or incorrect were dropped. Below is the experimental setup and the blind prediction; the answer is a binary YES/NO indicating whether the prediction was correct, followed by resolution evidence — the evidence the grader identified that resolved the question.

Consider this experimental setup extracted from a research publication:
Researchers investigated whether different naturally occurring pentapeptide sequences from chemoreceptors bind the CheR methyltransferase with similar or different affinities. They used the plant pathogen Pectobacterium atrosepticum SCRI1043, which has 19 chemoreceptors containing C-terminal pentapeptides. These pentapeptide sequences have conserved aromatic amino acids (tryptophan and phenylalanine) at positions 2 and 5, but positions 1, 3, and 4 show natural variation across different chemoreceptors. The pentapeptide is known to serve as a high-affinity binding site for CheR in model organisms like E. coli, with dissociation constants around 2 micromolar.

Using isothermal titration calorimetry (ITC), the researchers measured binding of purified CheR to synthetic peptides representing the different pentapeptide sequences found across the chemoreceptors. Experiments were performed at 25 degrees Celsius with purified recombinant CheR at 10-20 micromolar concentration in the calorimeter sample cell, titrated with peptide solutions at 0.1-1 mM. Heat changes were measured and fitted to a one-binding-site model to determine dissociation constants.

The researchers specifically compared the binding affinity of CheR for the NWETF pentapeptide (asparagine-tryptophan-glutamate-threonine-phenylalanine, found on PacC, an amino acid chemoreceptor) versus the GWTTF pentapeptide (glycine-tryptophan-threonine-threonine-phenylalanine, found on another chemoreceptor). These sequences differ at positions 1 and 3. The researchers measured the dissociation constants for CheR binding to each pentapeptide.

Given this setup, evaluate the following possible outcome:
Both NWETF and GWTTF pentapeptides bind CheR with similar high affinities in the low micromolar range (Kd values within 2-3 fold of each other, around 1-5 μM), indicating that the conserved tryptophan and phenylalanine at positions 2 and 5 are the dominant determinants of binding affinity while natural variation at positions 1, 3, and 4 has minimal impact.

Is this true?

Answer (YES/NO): NO